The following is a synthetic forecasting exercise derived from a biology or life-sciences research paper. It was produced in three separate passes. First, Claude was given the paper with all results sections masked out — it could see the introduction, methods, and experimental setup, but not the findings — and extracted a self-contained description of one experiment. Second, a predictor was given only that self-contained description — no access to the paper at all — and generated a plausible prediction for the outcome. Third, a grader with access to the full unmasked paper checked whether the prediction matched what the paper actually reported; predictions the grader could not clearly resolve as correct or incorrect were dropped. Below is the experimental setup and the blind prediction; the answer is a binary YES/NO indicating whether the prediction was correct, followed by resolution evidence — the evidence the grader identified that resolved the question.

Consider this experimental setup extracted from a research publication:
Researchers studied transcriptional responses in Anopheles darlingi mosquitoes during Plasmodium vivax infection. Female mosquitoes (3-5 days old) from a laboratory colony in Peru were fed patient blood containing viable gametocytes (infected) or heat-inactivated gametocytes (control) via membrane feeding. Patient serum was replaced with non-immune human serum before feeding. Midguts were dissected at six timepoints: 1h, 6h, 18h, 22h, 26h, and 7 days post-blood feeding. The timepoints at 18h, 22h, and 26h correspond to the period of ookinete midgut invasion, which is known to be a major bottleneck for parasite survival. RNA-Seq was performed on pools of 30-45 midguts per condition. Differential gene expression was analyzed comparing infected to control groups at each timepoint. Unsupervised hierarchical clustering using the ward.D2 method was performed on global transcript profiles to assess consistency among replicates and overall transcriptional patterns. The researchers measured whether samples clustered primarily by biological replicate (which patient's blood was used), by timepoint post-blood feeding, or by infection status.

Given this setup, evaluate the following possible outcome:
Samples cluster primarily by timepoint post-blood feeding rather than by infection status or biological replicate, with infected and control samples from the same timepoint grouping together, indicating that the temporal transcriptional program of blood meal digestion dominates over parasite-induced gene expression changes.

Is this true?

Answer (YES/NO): NO